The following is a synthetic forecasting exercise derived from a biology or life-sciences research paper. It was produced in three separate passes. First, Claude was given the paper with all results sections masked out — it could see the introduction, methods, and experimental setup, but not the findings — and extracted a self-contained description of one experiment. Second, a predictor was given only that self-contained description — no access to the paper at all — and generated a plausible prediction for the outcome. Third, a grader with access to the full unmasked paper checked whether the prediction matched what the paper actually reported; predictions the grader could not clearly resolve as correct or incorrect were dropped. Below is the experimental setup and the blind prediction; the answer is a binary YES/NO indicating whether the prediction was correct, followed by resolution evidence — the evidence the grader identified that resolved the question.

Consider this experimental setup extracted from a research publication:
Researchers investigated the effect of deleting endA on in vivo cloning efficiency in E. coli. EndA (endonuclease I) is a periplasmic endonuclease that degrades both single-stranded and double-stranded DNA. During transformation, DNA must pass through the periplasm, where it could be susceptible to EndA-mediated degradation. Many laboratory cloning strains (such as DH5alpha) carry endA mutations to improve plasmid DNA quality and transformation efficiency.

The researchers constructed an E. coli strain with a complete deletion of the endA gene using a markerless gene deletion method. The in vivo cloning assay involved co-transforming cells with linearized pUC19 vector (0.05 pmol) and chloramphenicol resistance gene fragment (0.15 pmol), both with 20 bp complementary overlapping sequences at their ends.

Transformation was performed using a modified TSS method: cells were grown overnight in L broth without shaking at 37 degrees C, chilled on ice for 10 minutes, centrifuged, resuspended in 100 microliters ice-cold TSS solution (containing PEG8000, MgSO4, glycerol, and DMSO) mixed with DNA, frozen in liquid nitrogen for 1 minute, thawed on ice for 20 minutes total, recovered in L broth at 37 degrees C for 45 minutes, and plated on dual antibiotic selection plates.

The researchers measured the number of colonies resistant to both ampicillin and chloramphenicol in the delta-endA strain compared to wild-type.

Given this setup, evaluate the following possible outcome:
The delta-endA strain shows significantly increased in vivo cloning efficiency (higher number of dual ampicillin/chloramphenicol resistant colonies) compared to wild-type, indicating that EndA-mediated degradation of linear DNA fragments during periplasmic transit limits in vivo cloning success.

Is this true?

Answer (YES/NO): YES